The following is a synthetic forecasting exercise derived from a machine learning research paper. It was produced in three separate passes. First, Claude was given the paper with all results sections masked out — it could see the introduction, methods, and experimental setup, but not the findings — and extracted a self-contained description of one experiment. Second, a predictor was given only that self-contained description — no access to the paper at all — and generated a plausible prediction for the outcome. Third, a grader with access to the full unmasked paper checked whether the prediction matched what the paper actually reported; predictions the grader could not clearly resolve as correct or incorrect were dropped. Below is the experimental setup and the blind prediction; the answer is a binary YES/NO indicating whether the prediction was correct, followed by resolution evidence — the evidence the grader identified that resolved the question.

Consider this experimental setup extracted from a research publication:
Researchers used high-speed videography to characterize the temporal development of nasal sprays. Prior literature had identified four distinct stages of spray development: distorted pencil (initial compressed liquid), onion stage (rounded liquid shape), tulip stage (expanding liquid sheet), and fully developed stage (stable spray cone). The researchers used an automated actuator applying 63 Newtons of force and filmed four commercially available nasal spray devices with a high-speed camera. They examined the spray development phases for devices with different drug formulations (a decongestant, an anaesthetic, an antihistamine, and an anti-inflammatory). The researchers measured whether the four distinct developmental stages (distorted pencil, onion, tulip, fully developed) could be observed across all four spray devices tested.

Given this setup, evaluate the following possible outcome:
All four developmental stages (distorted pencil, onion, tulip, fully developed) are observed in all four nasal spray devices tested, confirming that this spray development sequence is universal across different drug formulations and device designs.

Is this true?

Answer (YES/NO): NO